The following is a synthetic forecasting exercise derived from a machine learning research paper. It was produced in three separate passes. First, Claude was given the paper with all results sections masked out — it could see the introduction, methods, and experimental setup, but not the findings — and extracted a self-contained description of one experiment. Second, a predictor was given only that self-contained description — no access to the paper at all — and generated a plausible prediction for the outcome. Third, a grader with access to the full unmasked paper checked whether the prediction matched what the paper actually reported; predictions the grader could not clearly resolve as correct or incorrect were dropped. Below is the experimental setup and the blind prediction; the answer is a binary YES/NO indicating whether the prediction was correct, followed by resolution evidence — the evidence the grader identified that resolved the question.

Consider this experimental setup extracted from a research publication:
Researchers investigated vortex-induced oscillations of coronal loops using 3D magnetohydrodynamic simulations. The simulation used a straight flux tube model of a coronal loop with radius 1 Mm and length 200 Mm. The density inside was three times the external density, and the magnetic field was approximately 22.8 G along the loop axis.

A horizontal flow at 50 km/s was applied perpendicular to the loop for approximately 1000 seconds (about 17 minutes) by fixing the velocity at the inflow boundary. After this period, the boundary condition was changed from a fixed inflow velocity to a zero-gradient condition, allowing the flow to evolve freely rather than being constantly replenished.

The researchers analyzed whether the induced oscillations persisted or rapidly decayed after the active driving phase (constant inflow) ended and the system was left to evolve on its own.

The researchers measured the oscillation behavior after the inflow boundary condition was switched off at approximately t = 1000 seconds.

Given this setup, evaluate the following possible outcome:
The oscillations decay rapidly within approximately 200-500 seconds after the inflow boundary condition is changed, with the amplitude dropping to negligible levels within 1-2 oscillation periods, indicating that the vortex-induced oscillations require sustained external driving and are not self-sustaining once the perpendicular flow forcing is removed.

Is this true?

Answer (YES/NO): NO